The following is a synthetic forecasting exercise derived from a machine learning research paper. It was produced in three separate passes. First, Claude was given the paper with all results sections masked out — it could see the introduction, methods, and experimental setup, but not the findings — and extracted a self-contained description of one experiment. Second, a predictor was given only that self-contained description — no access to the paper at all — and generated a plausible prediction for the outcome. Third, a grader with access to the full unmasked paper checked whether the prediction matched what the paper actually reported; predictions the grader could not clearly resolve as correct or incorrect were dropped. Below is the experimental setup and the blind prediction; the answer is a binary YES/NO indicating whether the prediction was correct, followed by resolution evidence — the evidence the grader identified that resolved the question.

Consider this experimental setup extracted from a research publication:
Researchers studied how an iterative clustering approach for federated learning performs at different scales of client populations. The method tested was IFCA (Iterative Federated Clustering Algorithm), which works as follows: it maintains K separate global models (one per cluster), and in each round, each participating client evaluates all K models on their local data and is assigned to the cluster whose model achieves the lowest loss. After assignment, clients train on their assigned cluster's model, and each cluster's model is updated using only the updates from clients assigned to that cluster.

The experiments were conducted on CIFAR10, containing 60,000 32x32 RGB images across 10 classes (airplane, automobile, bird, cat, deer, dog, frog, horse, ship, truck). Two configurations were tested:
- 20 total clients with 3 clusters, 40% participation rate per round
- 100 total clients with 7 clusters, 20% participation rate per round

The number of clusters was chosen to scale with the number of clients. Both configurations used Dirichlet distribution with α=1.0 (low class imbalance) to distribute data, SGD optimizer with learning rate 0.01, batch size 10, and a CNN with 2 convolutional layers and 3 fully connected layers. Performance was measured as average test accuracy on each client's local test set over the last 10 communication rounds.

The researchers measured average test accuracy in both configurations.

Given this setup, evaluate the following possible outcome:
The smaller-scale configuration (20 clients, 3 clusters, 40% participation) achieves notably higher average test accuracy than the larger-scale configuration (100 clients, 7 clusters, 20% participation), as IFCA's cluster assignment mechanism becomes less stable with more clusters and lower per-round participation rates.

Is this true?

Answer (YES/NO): YES